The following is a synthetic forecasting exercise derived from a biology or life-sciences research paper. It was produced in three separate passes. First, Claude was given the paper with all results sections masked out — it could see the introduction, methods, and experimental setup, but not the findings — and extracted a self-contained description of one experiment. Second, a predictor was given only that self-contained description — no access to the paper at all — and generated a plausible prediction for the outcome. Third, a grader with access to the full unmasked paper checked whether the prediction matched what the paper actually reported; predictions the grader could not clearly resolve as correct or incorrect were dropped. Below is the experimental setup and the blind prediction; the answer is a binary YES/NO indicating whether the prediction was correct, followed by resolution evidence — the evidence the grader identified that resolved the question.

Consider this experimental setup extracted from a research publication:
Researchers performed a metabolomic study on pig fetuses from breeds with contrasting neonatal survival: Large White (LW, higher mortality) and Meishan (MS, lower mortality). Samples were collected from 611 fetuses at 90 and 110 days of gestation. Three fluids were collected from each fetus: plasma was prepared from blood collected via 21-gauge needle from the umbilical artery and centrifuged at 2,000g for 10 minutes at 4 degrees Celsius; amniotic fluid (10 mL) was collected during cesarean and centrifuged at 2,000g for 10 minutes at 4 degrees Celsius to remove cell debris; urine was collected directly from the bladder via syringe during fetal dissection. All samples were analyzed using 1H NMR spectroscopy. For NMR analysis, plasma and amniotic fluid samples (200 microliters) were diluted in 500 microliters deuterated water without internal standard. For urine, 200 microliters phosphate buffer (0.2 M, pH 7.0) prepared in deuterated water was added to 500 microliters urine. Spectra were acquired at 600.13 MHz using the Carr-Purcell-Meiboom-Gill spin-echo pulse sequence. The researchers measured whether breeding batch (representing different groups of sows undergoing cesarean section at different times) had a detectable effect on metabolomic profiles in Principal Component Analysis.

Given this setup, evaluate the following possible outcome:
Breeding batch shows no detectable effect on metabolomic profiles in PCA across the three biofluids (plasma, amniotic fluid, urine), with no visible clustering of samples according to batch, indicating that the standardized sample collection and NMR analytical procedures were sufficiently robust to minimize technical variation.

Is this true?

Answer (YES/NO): YES